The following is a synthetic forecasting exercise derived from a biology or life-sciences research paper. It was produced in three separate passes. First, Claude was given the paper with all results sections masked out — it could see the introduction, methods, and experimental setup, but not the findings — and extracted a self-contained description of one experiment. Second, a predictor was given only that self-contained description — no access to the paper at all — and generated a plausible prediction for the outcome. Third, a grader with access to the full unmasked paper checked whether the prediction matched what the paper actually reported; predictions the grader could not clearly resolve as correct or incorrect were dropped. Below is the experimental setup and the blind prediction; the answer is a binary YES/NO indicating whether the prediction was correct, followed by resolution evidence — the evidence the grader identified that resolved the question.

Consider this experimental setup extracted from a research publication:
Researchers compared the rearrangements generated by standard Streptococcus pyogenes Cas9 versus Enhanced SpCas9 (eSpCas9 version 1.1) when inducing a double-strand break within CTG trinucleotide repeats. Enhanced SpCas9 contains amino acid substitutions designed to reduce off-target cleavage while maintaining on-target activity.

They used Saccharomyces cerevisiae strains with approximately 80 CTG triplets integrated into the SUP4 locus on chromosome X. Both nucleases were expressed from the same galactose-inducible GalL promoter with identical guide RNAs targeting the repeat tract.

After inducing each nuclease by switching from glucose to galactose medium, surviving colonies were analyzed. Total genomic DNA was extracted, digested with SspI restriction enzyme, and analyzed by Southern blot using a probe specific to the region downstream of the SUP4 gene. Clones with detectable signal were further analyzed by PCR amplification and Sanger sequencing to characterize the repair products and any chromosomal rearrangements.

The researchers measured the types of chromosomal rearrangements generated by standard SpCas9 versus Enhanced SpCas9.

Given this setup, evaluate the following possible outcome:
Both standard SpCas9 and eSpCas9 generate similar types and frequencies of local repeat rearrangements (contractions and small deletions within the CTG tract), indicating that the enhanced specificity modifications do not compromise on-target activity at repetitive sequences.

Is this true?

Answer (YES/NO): NO